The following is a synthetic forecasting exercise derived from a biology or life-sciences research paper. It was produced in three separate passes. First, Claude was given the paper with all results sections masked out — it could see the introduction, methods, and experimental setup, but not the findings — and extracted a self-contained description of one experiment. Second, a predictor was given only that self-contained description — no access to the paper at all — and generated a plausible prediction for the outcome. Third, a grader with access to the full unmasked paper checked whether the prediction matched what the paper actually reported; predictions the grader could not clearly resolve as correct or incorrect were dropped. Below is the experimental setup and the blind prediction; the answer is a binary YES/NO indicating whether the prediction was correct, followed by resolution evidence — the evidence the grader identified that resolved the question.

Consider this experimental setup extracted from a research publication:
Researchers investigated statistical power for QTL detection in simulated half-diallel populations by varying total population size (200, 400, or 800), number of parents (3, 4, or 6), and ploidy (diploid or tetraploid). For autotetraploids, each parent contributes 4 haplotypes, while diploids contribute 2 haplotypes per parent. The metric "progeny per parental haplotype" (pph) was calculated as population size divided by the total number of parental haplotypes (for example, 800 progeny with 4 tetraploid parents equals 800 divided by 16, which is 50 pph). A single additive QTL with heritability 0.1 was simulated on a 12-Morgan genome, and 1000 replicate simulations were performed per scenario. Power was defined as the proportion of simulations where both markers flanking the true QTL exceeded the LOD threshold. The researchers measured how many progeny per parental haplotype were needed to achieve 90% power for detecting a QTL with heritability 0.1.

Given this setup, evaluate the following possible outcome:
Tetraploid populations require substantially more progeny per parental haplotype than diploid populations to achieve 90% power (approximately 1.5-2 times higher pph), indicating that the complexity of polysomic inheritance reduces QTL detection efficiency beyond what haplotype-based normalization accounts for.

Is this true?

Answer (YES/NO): NO